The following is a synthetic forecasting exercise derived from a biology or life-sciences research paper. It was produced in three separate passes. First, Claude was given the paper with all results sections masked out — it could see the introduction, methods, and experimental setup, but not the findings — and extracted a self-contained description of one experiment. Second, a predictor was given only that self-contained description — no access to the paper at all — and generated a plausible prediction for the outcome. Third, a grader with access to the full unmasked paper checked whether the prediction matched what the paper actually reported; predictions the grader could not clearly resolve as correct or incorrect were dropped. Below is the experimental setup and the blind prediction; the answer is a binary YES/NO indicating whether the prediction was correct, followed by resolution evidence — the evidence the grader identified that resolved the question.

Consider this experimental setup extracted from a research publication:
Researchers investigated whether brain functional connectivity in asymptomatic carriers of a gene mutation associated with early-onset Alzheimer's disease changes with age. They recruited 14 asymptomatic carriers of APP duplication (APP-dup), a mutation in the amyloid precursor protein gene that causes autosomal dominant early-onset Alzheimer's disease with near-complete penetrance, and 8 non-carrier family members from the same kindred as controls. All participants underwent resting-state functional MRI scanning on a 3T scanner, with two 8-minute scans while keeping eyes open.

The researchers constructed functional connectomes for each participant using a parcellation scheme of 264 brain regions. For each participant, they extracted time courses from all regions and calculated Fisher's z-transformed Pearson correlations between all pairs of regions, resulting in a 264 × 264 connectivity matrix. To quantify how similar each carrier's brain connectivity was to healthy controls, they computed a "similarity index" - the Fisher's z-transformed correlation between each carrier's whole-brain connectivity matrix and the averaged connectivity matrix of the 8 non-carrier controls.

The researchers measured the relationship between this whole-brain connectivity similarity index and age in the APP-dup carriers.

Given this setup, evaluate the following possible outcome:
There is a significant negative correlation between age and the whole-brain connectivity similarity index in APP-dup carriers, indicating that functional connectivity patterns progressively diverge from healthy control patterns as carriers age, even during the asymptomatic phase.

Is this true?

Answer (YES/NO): YES